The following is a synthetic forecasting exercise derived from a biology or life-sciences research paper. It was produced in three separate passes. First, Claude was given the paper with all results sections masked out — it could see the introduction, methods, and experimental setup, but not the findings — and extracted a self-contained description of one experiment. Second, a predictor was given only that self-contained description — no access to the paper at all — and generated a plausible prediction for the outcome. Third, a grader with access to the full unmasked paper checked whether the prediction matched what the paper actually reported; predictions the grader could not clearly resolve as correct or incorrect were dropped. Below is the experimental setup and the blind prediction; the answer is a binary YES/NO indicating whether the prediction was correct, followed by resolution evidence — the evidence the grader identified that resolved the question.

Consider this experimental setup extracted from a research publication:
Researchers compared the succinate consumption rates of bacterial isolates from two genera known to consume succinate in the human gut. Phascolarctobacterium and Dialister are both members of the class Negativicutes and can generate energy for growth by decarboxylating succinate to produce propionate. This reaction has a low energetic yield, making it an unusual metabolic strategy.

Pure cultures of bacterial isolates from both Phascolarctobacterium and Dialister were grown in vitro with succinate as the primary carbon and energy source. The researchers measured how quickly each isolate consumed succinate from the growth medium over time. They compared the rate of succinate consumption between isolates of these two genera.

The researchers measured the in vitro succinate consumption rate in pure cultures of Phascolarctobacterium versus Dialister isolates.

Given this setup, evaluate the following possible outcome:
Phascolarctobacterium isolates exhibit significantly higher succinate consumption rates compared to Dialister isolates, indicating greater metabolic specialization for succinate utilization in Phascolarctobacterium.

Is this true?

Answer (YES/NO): YES